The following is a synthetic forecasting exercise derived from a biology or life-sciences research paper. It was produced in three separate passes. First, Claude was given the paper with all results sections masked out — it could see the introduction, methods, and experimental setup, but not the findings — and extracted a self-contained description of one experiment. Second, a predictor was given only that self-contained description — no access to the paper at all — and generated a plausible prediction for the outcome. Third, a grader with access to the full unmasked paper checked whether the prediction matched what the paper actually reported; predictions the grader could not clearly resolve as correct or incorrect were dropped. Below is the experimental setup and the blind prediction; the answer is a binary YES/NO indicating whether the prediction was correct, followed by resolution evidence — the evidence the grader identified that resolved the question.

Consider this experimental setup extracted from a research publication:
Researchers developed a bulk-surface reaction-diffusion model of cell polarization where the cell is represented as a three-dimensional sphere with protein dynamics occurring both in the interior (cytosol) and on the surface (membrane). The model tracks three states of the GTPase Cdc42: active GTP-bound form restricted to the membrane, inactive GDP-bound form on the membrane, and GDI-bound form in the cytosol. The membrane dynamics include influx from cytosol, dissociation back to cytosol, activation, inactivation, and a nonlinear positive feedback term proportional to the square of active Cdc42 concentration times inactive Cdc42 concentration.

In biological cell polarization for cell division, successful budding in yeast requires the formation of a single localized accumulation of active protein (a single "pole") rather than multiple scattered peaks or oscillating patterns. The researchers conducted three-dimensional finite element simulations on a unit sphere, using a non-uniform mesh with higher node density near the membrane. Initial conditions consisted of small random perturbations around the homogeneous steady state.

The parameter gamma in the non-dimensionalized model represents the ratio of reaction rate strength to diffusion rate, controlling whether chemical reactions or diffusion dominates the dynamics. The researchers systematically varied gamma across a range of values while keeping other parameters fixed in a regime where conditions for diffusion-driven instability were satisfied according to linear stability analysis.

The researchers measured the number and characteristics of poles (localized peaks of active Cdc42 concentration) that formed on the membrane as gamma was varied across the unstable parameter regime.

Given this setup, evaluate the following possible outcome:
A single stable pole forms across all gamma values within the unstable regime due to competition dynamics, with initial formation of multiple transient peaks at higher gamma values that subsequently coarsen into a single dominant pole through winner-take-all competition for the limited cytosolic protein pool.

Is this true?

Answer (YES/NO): NO